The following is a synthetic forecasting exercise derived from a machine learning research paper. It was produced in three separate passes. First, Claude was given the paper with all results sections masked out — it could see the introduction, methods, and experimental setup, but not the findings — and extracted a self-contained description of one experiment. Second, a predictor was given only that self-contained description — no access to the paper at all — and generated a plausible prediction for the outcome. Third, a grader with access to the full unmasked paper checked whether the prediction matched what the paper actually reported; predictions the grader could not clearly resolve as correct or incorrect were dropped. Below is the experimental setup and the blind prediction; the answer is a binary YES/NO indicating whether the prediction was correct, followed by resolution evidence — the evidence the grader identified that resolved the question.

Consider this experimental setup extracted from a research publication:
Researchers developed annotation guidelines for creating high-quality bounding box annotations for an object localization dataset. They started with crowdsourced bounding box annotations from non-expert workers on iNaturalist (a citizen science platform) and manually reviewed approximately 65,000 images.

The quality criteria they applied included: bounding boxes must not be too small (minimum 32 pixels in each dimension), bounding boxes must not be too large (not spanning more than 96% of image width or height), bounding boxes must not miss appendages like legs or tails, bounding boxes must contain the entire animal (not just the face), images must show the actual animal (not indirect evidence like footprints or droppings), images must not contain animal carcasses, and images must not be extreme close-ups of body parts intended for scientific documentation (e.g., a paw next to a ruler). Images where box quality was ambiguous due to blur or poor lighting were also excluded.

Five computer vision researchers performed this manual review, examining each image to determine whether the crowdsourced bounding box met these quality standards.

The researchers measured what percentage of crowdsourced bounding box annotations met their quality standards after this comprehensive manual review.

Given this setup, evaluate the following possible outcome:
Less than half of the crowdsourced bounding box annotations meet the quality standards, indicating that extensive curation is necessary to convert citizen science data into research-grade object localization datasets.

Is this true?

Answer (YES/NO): NO